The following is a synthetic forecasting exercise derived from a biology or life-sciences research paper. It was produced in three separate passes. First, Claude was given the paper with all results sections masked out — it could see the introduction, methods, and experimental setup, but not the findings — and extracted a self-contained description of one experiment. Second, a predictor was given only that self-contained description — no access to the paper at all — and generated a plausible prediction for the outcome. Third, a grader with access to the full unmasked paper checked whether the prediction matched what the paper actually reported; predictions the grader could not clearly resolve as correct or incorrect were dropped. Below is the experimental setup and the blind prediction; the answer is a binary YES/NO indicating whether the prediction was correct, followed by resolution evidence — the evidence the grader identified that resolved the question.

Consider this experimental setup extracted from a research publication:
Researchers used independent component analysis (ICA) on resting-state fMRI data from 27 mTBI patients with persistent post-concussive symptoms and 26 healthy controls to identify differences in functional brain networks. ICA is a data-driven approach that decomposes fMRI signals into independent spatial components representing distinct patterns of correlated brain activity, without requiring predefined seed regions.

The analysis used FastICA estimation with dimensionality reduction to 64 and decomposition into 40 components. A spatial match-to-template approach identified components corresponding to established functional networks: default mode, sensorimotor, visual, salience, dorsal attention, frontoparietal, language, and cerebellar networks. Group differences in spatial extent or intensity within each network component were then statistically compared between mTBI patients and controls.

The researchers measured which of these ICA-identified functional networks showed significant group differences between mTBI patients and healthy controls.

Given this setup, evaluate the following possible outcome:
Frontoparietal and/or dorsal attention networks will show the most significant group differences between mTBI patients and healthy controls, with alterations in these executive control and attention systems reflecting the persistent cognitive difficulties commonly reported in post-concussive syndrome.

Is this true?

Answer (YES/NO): NO